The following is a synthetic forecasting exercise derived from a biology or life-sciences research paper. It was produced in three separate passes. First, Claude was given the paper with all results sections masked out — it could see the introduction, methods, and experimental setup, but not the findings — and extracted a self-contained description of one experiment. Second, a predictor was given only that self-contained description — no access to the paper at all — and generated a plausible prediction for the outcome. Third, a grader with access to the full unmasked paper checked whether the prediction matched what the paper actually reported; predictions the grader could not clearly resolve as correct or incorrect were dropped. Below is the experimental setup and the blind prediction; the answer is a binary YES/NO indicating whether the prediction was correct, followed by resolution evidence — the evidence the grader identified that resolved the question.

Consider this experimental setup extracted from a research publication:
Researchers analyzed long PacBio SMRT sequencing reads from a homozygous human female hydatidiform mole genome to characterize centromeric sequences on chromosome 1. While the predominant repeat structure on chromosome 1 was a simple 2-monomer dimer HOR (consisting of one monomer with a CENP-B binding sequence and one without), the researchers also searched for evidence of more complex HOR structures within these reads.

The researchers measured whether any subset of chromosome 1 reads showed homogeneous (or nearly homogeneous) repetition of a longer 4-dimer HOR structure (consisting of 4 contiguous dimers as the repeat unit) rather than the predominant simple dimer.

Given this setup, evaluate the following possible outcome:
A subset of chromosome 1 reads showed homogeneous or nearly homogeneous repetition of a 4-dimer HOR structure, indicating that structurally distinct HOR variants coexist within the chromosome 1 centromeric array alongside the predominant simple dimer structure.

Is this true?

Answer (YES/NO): YES